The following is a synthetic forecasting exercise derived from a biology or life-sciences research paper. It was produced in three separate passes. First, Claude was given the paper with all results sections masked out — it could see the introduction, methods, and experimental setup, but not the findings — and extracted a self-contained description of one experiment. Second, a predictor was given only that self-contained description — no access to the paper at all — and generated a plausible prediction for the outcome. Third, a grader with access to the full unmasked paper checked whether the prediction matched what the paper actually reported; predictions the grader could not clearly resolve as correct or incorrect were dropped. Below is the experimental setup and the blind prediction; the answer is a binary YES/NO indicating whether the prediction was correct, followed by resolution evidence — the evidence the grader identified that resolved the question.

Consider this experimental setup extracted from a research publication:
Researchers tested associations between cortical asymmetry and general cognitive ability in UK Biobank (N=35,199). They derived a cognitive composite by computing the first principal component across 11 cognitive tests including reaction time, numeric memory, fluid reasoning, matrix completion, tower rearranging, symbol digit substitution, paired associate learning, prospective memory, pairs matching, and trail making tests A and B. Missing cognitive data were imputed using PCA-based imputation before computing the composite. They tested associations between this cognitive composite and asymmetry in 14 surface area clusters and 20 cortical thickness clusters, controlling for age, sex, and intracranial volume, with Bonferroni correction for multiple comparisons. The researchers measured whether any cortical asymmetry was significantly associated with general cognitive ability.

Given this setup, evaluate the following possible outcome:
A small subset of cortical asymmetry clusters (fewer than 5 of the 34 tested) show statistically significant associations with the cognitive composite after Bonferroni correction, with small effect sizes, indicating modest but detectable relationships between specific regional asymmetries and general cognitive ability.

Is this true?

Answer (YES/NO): YES